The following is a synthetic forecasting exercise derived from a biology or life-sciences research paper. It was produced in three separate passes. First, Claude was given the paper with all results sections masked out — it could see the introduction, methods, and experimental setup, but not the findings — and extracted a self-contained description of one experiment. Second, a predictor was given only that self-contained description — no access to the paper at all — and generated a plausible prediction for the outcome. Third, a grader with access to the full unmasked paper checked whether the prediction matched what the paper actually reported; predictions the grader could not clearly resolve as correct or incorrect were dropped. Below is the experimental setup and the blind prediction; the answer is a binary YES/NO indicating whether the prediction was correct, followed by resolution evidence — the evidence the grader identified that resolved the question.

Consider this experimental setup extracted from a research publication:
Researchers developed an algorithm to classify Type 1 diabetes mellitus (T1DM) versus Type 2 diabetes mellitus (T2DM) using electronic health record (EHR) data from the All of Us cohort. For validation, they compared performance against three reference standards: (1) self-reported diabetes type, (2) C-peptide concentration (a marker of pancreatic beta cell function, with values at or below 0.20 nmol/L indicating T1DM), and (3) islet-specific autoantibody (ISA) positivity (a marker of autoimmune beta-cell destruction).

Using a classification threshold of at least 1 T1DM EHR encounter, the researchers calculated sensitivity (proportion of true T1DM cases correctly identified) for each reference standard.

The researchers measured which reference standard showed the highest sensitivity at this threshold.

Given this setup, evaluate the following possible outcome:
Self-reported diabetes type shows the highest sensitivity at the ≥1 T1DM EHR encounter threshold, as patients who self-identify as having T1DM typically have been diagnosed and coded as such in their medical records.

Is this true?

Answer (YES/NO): NO